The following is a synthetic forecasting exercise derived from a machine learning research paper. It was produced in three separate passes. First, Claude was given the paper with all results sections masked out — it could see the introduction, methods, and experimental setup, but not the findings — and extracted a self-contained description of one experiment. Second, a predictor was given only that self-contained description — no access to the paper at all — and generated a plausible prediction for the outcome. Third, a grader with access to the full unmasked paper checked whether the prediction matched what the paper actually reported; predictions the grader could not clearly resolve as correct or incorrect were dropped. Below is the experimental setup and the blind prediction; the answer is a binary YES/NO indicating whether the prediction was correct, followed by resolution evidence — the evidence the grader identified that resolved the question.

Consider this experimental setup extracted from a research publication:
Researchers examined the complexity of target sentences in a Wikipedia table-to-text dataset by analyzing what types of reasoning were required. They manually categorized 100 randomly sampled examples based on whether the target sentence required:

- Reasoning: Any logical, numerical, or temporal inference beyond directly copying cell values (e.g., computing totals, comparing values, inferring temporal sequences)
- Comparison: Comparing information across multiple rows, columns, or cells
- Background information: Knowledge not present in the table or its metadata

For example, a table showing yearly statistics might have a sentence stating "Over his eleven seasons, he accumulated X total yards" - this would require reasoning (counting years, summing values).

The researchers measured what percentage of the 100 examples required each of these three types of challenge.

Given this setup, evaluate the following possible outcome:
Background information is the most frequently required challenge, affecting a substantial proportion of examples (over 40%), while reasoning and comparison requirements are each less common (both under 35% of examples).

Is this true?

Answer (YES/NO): NO